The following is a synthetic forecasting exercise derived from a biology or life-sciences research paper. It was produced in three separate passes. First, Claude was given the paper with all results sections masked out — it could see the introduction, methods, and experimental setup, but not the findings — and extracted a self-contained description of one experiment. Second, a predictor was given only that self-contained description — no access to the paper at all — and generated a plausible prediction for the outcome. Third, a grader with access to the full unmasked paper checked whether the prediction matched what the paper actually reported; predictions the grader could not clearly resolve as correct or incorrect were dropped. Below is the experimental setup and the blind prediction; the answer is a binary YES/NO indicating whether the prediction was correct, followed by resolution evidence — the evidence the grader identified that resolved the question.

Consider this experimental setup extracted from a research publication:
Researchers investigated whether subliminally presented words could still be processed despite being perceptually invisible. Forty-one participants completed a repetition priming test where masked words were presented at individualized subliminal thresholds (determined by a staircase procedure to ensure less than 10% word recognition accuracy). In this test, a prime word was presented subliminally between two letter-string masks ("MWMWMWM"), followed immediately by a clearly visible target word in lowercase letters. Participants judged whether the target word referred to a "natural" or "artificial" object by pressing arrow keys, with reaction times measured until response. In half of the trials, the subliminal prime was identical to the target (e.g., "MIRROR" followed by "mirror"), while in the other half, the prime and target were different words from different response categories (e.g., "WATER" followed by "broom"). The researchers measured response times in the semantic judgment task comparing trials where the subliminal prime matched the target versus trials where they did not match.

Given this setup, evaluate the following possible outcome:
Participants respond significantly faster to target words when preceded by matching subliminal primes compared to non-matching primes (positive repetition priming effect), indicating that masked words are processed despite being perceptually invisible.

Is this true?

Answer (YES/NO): YES